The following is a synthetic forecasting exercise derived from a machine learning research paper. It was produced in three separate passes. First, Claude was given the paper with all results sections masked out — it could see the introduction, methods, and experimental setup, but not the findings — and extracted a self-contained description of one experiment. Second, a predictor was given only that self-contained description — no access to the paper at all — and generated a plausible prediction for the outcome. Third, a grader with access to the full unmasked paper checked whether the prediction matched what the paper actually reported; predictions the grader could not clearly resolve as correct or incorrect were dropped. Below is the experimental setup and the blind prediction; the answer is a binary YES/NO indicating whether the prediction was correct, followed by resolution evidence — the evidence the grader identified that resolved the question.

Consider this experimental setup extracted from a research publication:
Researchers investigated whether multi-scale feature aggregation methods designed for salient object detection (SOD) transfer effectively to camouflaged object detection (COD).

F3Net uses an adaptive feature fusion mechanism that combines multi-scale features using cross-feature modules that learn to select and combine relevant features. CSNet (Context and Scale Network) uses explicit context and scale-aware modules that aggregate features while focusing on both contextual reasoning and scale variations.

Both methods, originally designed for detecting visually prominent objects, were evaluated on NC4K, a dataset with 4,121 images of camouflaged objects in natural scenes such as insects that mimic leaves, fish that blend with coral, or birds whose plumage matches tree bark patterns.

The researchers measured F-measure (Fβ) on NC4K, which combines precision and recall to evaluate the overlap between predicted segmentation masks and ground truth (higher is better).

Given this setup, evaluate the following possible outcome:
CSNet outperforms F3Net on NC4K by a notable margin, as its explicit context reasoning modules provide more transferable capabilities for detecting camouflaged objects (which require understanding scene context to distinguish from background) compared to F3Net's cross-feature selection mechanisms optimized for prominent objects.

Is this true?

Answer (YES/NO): NO